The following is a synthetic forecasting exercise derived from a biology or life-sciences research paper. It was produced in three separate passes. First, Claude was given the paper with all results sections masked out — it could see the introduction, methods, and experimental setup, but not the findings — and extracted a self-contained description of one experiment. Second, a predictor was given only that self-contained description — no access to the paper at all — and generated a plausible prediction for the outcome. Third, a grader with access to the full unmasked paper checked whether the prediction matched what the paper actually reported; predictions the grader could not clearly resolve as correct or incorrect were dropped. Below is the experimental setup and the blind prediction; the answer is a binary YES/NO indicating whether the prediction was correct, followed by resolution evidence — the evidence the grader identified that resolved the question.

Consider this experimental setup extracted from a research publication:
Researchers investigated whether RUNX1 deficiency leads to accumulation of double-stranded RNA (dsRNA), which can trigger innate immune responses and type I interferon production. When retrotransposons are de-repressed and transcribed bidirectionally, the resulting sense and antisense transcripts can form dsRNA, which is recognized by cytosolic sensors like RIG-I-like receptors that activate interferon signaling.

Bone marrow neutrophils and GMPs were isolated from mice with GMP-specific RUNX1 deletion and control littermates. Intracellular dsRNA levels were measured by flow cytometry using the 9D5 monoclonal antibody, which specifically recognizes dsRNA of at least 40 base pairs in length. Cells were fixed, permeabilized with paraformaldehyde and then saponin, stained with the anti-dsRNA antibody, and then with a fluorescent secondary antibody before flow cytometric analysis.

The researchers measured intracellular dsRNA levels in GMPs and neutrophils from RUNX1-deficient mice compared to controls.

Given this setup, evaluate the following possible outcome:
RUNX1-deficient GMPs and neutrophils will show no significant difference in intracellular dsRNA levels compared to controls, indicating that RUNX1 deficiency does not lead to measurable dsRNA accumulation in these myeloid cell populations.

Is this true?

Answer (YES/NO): NO